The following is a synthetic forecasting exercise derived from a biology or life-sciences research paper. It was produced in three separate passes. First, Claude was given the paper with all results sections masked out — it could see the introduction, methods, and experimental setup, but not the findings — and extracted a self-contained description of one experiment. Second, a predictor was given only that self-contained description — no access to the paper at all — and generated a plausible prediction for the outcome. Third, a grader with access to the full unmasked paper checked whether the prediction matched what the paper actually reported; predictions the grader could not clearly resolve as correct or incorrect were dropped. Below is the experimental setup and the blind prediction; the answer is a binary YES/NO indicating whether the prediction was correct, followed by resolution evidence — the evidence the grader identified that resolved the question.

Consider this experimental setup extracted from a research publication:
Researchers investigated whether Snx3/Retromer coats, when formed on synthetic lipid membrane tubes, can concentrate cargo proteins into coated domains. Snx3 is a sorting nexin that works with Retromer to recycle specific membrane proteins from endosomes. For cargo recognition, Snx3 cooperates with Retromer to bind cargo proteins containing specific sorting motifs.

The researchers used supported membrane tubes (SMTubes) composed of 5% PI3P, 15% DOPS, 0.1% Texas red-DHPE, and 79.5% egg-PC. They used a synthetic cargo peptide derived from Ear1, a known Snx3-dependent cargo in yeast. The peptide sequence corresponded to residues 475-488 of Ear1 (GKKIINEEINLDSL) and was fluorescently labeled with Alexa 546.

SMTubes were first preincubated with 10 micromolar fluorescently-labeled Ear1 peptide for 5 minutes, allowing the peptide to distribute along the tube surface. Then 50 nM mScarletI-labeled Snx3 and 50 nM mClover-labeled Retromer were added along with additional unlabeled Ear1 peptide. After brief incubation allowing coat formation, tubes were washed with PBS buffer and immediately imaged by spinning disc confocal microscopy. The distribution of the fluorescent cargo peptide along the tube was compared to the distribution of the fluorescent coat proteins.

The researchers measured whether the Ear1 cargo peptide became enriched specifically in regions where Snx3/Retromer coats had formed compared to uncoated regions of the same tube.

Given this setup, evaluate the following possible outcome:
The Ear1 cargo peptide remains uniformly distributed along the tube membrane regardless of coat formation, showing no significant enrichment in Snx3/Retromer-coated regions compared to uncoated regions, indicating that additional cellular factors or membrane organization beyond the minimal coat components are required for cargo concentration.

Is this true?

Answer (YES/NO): NO